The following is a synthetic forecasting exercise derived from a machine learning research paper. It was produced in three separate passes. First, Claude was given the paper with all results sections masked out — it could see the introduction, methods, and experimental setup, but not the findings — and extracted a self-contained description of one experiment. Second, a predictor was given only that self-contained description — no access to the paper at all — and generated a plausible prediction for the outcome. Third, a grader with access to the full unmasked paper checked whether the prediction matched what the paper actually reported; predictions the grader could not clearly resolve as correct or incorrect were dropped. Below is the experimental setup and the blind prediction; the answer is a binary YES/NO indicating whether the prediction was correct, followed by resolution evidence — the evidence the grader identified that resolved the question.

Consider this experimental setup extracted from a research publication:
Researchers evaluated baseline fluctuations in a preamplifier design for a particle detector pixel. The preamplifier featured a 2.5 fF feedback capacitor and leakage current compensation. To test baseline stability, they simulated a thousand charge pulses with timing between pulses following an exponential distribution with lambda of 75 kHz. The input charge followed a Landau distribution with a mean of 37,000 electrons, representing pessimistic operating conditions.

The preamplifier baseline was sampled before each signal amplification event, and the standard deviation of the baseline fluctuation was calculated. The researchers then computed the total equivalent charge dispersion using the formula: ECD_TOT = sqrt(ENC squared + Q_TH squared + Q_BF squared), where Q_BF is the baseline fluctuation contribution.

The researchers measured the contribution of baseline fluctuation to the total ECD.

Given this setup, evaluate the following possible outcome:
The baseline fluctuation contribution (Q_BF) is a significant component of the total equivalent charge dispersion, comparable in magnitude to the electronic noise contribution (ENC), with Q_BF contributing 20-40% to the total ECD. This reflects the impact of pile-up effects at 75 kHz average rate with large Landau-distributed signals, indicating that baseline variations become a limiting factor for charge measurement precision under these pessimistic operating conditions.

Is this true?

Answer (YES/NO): NO